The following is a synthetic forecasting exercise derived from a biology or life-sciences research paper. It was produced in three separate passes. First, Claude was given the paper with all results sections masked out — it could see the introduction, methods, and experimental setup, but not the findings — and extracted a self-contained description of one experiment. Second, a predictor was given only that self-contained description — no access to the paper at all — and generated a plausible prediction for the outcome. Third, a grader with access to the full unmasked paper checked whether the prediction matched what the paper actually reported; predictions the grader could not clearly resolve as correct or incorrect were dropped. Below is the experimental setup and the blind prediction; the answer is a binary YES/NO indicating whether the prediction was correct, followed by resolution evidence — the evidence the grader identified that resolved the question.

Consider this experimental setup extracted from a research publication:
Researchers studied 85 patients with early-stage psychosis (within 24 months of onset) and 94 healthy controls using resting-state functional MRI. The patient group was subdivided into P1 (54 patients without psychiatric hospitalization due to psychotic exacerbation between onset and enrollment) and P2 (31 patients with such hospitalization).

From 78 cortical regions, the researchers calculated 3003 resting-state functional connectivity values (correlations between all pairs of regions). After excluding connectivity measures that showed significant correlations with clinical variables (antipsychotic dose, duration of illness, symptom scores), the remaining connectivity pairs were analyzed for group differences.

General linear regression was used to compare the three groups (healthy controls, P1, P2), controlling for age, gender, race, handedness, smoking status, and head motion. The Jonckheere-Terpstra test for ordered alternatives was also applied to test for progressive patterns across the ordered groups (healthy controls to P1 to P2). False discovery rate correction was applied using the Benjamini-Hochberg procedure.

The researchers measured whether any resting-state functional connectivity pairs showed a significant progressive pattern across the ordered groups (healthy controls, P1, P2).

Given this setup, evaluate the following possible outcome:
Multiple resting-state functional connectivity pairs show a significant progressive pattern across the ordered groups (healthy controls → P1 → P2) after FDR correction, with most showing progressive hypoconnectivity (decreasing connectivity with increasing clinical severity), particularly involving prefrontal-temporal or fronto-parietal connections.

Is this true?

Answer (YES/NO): NO